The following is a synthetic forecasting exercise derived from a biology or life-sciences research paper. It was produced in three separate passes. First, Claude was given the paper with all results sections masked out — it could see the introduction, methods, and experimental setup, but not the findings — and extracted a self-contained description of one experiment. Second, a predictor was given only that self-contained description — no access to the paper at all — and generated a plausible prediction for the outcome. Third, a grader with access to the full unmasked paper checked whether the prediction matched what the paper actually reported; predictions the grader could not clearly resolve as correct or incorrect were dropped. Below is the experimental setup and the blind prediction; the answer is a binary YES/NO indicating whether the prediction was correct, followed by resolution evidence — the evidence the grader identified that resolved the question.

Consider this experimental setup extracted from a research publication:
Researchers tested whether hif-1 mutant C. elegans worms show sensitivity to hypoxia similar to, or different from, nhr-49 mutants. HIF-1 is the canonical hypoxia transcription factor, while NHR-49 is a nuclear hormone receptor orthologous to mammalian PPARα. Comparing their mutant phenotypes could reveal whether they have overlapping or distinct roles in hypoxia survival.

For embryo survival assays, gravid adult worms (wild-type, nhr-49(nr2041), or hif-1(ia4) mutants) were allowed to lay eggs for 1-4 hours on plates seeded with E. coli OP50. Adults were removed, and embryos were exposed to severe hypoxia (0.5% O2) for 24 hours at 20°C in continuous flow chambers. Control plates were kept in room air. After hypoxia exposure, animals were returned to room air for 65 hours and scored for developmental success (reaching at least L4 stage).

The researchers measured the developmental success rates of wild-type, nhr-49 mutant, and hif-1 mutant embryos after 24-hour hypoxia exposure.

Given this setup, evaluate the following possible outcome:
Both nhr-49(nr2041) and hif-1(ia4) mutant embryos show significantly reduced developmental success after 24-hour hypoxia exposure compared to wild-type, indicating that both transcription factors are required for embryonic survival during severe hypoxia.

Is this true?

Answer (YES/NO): YES